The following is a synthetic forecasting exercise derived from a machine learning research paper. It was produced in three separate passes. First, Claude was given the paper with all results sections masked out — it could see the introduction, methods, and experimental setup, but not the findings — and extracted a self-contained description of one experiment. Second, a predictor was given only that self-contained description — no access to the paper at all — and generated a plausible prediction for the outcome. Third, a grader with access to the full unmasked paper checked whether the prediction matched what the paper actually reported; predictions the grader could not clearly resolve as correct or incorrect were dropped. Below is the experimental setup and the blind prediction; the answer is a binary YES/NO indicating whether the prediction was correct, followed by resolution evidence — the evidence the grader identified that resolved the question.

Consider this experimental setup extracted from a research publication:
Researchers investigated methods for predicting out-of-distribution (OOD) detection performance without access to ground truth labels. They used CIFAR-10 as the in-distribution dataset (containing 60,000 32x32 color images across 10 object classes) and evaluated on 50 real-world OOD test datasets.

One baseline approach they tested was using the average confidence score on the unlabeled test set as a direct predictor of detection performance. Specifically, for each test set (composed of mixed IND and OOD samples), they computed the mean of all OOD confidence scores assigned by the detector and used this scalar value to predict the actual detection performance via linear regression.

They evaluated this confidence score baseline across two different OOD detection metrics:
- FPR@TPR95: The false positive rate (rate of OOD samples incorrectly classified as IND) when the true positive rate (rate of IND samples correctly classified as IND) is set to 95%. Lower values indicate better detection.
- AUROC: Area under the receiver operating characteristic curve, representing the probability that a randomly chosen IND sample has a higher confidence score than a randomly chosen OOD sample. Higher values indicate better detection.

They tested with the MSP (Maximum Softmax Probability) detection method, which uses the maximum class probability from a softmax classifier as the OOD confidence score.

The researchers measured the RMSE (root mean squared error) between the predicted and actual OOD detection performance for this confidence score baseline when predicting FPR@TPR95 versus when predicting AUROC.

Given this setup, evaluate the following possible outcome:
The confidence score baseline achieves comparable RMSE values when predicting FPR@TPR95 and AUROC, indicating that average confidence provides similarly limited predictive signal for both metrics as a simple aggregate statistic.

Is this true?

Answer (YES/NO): NO